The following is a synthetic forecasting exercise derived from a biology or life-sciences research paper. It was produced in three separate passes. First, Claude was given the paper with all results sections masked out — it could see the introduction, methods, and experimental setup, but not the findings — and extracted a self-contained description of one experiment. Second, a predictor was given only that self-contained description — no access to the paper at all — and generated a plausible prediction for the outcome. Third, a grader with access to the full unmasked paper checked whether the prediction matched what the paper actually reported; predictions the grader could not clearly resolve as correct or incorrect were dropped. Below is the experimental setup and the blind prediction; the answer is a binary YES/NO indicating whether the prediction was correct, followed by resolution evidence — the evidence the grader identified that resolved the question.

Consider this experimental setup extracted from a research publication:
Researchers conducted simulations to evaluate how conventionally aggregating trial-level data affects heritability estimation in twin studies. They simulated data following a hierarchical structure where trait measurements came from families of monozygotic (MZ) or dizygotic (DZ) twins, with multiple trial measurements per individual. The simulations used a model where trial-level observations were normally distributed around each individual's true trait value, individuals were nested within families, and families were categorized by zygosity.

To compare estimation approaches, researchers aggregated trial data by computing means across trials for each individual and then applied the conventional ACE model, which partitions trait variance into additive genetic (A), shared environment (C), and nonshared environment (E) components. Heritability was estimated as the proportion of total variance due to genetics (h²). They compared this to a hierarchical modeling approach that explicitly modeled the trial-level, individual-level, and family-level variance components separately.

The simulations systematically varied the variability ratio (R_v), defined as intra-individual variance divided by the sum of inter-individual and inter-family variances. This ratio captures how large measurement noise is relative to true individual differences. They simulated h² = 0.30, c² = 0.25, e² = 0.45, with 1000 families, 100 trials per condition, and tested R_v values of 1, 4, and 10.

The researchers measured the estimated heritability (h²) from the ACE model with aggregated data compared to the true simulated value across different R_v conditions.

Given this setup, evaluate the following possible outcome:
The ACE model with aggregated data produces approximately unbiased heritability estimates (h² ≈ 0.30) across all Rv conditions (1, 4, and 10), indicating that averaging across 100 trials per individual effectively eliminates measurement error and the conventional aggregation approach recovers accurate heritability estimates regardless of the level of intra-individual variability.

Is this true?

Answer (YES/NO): NO